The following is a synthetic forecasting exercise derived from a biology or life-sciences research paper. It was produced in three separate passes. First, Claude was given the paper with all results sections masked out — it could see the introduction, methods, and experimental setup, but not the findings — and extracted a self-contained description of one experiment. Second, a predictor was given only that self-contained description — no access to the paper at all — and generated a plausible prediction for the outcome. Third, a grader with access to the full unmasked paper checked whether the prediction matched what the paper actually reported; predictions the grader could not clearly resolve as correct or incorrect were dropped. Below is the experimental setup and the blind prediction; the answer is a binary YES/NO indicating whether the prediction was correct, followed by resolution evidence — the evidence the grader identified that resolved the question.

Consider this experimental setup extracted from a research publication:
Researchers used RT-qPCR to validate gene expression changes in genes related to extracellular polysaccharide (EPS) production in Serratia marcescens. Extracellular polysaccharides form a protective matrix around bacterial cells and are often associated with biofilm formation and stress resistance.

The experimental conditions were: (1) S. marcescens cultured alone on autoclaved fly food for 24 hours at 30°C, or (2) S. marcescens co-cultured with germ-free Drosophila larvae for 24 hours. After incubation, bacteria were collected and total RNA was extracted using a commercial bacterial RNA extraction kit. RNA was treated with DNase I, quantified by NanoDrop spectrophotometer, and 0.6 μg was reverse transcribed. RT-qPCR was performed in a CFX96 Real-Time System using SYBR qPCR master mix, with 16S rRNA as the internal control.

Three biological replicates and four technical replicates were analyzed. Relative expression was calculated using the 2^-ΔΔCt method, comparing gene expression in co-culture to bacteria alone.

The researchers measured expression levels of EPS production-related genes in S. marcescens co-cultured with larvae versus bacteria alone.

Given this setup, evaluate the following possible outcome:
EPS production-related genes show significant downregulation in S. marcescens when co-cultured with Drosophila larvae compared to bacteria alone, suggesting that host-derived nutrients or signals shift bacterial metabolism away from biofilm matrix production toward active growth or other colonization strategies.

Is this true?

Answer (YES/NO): YES